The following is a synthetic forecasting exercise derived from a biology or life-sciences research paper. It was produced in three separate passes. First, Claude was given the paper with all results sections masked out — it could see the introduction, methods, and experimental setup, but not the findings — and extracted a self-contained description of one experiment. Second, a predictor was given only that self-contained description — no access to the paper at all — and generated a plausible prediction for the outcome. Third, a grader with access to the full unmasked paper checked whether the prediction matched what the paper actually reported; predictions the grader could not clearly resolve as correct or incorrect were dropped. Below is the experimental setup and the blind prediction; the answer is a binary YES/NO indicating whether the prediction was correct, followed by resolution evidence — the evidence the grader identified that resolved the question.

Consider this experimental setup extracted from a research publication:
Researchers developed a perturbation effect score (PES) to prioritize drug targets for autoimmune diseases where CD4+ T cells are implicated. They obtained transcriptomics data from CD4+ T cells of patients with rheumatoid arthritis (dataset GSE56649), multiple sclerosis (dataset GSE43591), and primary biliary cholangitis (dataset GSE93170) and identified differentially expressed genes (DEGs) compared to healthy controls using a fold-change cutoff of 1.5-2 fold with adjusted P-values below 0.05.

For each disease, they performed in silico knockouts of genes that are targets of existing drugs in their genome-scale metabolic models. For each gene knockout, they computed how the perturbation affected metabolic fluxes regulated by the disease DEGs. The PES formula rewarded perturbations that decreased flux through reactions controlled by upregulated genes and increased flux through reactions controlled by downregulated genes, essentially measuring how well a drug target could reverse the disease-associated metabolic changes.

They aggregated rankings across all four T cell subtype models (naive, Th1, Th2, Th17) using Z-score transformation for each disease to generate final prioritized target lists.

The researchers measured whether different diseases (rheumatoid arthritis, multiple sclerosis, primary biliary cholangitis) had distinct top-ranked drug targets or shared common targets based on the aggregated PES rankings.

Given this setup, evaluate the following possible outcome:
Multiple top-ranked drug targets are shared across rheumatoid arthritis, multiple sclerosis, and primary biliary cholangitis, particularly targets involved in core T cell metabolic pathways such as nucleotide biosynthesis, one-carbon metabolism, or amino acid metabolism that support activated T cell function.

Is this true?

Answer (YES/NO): NO